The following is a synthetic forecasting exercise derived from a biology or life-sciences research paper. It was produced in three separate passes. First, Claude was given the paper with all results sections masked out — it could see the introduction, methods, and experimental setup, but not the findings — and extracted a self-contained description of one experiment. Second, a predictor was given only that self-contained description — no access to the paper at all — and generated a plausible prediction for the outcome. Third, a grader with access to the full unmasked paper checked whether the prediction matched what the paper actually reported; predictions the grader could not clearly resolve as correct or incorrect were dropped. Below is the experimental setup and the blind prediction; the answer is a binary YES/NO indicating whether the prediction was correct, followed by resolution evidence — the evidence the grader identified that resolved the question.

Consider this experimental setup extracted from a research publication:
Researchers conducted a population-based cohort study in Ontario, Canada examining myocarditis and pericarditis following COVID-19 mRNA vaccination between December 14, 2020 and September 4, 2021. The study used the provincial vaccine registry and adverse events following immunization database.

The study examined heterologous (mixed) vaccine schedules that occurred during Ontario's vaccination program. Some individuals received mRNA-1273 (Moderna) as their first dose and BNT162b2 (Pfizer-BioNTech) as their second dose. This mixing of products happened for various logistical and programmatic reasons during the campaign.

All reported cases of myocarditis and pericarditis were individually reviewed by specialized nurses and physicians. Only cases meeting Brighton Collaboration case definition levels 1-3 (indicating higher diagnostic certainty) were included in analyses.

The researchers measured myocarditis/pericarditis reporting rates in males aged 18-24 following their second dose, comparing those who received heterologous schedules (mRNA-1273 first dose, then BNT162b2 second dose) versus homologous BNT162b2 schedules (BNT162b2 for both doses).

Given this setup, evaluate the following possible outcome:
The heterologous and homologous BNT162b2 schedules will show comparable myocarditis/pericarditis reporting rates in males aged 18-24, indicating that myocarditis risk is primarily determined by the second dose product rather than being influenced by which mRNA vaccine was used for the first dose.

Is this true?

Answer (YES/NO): NO